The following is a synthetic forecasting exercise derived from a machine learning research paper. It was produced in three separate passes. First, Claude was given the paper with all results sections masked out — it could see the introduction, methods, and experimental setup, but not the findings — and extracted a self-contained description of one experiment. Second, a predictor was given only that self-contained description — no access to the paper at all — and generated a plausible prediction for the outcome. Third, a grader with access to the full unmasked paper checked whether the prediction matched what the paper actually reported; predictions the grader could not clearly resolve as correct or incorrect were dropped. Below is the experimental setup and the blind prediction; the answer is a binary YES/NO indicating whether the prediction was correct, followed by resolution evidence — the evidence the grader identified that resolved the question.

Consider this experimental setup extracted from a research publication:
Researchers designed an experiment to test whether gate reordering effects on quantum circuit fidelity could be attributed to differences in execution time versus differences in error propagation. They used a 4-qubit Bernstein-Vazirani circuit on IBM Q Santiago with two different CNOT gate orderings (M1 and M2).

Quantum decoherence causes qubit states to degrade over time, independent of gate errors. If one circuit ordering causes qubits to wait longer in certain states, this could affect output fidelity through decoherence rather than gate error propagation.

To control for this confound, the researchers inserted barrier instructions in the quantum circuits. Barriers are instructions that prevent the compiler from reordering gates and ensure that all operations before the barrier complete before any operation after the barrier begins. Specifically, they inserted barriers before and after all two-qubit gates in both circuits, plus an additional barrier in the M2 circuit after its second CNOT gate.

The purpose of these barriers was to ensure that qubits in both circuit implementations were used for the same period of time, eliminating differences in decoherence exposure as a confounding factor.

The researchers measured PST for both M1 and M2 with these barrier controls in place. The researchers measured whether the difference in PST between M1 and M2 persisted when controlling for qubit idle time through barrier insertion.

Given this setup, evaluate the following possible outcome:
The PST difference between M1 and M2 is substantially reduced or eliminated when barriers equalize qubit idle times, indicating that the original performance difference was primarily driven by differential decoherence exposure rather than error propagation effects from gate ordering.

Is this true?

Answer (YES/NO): NO